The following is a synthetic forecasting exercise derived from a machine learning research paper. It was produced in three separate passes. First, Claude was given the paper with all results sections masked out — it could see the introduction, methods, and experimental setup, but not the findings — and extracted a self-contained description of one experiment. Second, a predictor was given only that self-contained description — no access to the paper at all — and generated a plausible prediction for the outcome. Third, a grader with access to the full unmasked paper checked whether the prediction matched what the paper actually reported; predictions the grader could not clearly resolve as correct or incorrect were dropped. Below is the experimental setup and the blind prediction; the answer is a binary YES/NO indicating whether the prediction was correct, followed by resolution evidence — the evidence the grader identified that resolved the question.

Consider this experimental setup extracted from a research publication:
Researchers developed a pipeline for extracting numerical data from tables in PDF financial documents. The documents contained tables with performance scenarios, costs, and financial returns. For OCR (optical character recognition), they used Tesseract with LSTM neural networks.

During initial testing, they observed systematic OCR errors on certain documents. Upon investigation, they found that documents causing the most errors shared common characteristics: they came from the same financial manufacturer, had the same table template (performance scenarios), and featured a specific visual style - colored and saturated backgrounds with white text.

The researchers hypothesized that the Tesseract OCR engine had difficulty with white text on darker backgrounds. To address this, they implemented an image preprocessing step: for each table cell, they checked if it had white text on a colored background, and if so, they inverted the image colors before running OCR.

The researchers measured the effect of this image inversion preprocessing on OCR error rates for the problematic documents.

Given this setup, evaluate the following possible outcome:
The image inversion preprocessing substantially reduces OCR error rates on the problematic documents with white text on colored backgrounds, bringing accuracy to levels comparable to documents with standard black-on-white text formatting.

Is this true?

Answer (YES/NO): NO